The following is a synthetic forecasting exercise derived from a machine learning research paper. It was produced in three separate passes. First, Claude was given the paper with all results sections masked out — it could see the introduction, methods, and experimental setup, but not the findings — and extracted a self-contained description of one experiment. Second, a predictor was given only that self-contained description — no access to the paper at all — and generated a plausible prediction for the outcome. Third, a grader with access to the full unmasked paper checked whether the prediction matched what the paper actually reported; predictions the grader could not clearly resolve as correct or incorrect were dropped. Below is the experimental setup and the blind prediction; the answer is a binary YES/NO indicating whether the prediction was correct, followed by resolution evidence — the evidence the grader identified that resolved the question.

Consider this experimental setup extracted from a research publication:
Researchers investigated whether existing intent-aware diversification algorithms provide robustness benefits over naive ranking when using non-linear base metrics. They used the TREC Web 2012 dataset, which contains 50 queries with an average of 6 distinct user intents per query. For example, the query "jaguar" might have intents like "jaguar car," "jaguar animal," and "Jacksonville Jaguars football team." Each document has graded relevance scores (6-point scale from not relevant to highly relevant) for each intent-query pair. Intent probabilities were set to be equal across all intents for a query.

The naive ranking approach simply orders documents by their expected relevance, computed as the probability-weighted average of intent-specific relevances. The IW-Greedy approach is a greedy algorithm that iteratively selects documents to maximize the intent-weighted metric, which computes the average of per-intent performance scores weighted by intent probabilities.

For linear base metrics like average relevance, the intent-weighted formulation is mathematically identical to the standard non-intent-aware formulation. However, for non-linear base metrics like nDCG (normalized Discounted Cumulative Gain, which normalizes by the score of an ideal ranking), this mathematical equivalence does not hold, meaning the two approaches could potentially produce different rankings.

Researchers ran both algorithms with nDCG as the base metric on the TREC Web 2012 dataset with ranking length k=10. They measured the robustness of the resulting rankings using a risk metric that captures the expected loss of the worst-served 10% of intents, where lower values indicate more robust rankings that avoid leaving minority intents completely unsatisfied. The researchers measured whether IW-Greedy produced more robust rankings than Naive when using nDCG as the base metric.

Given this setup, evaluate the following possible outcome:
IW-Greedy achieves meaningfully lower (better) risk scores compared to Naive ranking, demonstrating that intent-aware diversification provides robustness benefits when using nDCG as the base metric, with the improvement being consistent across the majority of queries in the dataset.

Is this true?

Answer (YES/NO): NO